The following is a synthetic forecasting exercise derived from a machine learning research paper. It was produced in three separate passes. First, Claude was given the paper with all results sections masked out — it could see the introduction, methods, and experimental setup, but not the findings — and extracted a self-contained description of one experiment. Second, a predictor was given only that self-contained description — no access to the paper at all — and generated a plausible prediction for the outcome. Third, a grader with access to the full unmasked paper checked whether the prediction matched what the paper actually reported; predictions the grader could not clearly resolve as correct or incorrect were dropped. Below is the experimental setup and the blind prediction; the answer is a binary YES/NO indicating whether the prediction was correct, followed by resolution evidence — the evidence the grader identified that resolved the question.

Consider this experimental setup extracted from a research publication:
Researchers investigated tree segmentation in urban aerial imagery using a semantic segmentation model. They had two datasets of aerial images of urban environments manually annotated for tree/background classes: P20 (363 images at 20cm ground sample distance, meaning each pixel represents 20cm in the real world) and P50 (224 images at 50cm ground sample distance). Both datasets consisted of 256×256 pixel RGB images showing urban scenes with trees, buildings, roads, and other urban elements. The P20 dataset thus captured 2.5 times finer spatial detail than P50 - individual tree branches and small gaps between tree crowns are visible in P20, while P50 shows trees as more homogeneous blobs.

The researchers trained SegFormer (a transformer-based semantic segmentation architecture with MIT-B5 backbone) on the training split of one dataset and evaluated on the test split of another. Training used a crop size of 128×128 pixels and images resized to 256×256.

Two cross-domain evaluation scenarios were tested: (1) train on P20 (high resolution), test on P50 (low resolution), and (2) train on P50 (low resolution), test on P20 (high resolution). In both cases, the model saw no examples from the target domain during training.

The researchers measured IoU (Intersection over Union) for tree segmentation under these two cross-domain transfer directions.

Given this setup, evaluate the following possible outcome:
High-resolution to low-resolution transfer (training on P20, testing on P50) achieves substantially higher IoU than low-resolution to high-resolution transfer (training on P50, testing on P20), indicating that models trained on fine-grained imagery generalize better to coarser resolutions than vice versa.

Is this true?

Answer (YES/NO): YES